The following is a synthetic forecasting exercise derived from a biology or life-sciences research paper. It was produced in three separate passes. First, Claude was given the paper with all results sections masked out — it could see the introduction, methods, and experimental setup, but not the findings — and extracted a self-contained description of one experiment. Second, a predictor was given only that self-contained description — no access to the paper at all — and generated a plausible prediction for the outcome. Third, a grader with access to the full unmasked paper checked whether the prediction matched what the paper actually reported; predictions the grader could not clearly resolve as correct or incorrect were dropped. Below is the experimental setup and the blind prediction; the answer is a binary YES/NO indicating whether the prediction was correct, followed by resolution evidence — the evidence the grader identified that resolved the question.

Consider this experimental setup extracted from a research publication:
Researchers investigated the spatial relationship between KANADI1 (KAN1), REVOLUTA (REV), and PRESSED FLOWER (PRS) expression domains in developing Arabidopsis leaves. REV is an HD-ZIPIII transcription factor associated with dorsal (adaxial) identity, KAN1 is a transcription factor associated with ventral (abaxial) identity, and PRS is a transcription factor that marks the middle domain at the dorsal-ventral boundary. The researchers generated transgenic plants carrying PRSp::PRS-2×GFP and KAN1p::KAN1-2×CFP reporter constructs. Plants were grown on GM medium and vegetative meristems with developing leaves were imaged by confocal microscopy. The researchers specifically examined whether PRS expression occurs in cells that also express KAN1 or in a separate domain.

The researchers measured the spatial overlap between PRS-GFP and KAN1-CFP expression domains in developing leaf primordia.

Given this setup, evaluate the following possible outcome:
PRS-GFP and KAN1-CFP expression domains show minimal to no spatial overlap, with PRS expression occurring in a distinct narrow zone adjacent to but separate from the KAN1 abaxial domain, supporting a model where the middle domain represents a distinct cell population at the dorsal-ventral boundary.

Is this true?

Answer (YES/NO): YES